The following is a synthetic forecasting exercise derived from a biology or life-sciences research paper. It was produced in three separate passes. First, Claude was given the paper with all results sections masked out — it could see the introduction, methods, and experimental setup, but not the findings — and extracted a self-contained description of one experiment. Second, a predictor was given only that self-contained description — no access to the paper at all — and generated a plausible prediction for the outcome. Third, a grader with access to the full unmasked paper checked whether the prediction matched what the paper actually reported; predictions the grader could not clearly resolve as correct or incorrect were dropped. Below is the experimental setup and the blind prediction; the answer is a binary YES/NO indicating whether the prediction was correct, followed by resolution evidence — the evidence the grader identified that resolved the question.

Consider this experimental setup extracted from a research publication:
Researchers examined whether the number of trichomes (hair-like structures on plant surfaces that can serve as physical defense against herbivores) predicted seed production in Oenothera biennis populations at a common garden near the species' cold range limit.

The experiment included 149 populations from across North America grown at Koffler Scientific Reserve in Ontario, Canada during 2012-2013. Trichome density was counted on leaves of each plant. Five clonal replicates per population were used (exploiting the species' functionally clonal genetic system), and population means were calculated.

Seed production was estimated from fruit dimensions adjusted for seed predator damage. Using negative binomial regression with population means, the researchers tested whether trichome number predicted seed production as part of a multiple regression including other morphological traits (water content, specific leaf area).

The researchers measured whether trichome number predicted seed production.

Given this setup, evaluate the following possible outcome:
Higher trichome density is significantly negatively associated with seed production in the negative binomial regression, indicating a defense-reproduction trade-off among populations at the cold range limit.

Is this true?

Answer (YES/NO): NO